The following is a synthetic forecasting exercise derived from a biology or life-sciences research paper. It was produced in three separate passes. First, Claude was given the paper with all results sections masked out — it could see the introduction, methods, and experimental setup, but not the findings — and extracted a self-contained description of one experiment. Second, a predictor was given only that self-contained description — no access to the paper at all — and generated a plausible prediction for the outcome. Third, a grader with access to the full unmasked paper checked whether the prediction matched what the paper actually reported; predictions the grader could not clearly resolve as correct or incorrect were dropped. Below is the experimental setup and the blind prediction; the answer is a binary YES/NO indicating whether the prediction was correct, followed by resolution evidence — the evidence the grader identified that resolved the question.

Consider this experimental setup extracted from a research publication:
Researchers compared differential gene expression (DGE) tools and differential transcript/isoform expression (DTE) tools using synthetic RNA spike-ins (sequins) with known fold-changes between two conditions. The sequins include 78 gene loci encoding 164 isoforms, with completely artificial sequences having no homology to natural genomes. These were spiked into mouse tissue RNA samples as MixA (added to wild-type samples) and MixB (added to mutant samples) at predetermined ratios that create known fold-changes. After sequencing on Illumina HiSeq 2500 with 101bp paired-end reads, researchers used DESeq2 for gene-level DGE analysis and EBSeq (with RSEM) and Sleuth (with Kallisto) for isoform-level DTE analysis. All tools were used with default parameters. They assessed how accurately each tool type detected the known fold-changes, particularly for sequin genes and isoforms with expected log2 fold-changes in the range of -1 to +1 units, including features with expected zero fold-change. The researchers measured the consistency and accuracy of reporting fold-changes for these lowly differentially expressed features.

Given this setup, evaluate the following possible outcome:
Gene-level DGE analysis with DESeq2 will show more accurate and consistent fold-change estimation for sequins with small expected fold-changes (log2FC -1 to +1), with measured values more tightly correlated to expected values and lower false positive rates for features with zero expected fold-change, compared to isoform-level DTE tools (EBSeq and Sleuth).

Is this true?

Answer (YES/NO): YES